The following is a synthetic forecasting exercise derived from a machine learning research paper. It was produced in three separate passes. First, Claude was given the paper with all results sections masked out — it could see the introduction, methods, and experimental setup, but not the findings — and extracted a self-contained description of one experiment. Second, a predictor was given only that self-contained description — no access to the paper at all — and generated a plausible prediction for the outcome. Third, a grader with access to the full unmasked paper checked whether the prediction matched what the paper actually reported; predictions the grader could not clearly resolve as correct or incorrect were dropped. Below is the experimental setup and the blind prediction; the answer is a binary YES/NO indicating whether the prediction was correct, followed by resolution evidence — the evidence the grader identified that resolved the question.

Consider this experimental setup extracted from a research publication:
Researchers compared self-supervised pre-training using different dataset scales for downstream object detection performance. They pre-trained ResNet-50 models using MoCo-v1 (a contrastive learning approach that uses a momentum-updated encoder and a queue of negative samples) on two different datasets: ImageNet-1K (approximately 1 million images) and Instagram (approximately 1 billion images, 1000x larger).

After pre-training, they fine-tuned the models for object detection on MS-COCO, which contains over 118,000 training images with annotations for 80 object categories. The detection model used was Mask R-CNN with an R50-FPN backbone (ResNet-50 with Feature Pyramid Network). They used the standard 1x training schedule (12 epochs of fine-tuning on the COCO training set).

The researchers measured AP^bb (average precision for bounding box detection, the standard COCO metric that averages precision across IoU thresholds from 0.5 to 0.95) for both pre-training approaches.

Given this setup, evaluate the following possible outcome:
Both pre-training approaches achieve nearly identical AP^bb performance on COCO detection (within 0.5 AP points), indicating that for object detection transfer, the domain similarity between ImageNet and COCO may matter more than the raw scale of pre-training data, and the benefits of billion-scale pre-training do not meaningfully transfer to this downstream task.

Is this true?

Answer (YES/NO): YES